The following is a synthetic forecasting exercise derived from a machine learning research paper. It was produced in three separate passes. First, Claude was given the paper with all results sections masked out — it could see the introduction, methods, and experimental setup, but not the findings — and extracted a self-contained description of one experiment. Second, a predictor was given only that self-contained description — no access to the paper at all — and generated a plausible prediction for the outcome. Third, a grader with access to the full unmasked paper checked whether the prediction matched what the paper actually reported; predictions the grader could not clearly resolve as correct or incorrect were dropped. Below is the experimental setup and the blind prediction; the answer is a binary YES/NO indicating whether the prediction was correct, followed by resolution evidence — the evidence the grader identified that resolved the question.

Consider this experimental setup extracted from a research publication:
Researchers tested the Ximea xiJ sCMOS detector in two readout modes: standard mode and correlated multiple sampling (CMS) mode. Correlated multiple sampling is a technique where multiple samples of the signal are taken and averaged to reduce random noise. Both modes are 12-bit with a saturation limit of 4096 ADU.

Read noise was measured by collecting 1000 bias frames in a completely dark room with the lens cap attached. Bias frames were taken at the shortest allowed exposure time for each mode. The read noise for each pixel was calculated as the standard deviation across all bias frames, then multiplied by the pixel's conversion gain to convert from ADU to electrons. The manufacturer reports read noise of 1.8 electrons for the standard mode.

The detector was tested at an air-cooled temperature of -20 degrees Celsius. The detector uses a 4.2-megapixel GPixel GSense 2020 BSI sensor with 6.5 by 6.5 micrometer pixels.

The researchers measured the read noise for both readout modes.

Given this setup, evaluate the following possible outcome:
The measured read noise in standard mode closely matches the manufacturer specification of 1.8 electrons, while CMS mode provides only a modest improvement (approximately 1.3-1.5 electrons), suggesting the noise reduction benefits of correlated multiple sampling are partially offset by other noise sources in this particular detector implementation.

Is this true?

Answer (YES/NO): NO